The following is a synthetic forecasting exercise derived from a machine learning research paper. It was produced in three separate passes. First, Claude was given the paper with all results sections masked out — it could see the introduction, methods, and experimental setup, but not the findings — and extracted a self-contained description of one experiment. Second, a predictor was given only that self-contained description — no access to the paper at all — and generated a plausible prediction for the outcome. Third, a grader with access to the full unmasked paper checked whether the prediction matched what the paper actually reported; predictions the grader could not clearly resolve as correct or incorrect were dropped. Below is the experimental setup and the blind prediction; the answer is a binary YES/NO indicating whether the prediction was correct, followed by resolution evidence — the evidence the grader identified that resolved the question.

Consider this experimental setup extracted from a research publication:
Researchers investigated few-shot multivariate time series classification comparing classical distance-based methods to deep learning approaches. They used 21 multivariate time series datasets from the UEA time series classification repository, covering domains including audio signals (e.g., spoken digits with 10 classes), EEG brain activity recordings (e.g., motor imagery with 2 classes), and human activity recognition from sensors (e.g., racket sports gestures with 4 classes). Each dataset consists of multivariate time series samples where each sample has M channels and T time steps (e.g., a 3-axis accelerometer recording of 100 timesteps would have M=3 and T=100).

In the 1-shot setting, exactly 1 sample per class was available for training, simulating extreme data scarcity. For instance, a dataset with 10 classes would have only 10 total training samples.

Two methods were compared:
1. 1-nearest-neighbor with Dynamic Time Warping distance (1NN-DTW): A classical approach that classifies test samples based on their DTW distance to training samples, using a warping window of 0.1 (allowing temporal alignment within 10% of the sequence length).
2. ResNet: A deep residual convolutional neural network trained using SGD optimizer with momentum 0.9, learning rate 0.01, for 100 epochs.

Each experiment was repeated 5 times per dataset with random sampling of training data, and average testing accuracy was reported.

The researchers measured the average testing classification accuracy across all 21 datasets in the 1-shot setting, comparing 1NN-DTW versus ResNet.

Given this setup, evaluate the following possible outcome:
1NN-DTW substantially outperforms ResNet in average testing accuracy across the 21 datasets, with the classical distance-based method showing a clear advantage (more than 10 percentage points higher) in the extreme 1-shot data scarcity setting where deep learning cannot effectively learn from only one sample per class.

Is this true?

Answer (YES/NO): NO